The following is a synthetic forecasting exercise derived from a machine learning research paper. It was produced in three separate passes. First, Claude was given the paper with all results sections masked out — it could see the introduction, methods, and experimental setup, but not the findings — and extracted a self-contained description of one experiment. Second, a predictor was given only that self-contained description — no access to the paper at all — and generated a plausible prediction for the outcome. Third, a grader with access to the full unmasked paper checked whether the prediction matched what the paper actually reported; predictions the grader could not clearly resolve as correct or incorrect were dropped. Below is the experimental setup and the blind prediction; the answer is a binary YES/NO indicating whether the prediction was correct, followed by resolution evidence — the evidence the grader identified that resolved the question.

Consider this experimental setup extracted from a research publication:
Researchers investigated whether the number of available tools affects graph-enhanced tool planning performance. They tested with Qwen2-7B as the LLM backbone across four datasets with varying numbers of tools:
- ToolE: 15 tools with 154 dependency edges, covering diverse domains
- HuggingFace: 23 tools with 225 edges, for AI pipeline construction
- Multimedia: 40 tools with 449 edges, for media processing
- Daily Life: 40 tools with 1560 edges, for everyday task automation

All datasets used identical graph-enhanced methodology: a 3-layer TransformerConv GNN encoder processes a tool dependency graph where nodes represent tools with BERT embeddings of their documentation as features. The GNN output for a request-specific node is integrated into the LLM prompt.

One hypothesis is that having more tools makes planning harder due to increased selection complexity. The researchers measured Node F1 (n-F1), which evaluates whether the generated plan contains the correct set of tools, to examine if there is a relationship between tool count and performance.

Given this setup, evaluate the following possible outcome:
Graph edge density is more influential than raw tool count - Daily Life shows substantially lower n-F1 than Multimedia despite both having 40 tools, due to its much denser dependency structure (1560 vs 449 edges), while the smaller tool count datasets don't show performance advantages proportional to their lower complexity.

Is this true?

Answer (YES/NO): NO